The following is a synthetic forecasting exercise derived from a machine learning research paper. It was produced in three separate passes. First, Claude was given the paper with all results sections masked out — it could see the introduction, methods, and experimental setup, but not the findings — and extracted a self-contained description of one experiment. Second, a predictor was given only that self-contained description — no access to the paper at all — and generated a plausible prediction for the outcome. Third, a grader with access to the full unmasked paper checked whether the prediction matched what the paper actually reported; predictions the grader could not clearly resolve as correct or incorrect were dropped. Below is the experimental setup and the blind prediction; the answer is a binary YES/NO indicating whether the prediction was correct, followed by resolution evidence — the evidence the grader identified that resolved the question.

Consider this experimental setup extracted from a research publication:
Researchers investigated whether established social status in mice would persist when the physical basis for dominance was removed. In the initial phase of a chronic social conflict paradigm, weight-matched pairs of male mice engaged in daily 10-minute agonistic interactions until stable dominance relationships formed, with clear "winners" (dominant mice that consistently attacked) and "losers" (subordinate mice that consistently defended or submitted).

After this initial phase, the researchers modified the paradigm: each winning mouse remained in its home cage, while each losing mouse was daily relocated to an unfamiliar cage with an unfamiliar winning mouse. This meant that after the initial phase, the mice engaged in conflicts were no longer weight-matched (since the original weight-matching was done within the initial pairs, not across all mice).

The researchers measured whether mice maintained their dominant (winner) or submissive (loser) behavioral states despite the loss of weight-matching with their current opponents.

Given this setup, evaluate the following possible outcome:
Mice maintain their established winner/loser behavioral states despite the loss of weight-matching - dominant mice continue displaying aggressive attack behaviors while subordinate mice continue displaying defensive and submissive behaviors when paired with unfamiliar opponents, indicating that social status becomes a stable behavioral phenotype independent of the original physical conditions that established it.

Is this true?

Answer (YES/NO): YES